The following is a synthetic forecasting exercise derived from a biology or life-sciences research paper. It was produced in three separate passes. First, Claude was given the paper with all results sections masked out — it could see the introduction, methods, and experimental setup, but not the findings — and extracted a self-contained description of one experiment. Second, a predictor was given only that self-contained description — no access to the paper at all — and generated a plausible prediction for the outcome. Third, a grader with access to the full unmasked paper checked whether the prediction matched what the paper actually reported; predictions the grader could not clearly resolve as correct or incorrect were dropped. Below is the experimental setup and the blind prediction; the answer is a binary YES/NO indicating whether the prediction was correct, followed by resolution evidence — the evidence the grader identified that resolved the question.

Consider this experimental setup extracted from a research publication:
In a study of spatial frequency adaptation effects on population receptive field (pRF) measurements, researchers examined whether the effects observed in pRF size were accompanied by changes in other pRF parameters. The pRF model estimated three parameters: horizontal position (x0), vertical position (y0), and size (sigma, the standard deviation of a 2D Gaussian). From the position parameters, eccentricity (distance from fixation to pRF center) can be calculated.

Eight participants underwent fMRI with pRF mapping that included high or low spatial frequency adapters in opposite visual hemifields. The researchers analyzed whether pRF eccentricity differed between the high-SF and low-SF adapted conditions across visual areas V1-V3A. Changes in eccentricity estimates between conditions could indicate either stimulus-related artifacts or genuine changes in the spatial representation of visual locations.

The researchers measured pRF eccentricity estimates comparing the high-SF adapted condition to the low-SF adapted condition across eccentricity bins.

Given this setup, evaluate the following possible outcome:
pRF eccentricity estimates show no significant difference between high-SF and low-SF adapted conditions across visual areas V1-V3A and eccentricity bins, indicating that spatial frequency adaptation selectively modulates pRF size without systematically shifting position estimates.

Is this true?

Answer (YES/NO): YES